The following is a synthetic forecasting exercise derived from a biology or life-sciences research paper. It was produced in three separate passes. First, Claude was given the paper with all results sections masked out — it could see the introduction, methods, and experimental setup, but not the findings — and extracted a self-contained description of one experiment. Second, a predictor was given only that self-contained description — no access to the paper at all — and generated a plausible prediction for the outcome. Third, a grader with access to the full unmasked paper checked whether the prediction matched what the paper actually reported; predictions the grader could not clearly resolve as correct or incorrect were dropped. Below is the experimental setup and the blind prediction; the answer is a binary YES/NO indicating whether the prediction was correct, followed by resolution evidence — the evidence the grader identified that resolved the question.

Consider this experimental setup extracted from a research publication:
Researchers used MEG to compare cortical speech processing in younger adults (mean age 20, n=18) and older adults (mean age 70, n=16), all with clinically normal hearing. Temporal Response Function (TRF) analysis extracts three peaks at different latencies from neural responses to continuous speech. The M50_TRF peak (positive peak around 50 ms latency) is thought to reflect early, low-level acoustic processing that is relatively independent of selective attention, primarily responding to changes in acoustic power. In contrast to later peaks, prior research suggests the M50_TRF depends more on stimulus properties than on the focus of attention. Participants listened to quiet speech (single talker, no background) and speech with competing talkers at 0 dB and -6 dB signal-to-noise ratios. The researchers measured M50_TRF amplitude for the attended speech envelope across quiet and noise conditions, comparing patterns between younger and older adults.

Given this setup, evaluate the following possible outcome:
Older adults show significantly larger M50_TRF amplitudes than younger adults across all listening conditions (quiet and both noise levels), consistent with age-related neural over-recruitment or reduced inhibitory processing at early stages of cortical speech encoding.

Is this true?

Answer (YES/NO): NO